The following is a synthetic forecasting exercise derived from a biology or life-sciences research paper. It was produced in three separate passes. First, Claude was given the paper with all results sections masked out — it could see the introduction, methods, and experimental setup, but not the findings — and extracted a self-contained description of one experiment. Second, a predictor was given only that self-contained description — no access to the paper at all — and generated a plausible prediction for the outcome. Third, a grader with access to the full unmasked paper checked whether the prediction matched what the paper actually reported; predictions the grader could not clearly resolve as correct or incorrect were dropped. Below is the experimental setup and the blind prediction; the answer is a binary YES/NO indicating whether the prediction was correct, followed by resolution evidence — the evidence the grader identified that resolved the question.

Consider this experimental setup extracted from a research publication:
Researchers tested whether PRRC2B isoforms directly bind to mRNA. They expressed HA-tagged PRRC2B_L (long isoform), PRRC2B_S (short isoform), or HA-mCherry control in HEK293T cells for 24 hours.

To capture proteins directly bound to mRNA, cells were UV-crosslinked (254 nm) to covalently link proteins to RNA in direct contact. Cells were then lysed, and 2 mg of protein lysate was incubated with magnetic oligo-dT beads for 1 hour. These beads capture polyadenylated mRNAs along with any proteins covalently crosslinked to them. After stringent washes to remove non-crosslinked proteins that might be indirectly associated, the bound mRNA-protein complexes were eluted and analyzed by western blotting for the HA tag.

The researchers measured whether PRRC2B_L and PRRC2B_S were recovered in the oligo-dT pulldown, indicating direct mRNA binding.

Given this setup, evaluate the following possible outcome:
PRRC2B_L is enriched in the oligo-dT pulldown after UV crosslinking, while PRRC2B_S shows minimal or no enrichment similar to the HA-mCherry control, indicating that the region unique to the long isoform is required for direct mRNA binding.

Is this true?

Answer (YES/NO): NO